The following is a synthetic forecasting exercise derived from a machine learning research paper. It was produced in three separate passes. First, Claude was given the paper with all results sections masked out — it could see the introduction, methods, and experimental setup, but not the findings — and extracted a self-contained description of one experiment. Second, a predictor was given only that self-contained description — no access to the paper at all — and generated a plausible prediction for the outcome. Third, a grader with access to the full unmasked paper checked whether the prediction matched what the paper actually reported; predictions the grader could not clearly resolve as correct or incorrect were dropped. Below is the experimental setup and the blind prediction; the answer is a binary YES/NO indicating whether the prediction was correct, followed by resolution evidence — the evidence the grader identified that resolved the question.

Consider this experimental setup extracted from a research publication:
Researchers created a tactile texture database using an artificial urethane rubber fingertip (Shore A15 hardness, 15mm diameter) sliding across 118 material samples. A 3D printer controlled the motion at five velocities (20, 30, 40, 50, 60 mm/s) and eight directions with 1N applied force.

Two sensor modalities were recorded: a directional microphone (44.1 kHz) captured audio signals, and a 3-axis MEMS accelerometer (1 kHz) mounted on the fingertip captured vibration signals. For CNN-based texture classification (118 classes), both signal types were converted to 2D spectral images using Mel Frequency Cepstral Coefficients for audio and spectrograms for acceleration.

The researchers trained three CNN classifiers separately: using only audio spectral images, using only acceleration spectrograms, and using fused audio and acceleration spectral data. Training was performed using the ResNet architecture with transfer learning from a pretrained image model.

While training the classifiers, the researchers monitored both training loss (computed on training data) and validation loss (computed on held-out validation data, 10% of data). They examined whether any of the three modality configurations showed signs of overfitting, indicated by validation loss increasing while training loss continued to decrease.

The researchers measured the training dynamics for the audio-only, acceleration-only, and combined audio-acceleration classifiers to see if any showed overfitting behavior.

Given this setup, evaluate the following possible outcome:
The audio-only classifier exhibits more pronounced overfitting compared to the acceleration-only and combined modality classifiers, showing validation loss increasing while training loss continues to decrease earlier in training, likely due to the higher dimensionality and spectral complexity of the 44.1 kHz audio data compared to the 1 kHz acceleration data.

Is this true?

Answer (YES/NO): NO